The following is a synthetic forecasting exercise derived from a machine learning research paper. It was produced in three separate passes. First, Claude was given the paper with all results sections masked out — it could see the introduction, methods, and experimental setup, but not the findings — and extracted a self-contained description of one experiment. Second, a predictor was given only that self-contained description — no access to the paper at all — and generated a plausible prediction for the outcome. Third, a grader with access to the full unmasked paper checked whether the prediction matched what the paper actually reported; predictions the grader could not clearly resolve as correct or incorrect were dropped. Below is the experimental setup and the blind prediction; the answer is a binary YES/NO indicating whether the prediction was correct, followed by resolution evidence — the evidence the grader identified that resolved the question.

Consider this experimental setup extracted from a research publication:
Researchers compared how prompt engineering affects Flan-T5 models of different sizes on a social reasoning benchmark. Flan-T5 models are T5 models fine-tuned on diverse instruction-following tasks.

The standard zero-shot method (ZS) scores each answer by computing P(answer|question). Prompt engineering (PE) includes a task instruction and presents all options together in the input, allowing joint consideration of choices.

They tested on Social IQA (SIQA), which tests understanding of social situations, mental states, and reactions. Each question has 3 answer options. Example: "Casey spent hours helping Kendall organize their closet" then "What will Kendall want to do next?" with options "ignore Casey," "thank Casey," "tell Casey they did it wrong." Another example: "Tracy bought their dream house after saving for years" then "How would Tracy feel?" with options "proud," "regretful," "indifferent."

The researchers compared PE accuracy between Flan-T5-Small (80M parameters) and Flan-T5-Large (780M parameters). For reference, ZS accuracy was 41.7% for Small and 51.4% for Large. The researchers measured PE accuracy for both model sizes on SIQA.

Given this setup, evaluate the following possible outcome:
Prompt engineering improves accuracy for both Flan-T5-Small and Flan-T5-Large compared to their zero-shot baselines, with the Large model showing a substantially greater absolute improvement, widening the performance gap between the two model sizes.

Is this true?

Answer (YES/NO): NO